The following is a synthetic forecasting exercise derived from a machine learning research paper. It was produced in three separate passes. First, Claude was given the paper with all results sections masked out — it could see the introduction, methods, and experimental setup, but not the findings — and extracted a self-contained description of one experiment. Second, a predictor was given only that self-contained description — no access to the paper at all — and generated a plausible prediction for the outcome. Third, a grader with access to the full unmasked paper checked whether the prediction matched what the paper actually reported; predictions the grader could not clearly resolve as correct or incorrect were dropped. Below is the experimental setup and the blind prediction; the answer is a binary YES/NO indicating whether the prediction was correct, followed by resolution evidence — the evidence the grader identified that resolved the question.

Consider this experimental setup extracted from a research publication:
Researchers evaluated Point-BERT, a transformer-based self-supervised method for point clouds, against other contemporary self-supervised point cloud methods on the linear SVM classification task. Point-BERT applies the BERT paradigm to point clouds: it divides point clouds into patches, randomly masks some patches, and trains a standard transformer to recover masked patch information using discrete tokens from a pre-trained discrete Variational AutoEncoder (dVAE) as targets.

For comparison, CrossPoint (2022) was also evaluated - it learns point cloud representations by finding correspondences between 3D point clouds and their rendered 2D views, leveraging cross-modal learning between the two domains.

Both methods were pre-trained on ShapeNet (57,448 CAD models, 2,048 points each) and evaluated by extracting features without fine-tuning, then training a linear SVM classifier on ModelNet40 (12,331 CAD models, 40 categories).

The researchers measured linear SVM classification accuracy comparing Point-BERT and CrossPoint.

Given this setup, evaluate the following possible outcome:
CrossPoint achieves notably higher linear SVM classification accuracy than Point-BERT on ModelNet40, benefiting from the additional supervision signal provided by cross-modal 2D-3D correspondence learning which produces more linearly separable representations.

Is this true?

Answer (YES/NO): YES